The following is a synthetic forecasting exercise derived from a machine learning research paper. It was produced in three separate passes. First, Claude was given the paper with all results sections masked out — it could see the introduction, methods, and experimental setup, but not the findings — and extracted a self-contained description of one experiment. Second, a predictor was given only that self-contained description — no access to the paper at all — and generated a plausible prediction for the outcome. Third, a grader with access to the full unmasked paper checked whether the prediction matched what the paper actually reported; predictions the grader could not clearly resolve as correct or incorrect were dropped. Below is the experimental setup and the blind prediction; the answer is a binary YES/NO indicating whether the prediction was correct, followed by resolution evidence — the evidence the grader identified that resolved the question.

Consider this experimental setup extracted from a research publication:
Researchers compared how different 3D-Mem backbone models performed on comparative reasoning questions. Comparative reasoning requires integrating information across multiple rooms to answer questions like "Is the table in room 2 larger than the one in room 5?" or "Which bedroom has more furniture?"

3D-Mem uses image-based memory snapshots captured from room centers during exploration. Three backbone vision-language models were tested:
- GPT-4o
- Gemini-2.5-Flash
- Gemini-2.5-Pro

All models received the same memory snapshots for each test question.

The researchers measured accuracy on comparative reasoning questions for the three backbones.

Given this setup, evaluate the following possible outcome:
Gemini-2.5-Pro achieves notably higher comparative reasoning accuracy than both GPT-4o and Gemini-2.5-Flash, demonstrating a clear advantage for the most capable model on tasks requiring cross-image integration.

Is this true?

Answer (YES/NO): NO